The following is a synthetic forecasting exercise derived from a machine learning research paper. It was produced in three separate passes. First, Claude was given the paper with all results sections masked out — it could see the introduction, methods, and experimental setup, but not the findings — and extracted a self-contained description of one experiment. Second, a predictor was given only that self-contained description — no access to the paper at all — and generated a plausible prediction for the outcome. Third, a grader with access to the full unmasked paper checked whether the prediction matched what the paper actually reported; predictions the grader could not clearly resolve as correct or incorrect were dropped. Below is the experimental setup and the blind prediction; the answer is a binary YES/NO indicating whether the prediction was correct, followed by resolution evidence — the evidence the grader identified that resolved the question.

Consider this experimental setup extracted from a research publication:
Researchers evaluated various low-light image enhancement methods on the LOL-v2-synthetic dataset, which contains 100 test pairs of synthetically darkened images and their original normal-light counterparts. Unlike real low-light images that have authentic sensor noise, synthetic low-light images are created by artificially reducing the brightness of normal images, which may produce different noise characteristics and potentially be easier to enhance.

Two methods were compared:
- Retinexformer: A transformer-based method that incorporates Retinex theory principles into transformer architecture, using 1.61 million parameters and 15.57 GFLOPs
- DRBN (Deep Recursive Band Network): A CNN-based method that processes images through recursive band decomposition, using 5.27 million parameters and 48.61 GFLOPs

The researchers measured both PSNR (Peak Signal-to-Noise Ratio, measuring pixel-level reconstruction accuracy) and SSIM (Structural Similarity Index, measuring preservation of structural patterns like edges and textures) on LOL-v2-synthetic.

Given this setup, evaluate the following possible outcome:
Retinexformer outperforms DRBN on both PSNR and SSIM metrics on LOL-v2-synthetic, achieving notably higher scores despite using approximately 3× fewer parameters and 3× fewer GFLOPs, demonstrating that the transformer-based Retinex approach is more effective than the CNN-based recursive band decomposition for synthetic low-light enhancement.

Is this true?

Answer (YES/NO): NO